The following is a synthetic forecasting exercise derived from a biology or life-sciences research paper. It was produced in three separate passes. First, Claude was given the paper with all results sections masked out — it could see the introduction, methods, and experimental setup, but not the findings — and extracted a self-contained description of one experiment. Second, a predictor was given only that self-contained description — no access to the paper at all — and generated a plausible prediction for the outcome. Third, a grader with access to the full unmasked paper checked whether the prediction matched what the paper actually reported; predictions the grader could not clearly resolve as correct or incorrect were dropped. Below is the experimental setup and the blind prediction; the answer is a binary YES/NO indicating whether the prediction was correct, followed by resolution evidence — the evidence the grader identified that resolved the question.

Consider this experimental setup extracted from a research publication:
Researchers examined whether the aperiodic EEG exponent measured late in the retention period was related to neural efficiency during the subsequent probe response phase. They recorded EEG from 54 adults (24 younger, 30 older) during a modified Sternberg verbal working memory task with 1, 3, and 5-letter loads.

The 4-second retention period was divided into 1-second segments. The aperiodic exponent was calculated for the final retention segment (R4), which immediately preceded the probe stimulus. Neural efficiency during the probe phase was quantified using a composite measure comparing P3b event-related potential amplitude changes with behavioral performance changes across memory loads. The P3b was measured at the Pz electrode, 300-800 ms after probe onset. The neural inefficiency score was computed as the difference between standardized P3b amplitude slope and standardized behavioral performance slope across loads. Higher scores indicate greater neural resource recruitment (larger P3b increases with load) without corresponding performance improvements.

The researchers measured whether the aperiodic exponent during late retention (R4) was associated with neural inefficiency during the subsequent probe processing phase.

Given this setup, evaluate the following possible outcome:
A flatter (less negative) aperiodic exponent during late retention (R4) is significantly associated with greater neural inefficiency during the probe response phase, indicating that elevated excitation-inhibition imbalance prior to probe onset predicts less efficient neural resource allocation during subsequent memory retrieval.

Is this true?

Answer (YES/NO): YES